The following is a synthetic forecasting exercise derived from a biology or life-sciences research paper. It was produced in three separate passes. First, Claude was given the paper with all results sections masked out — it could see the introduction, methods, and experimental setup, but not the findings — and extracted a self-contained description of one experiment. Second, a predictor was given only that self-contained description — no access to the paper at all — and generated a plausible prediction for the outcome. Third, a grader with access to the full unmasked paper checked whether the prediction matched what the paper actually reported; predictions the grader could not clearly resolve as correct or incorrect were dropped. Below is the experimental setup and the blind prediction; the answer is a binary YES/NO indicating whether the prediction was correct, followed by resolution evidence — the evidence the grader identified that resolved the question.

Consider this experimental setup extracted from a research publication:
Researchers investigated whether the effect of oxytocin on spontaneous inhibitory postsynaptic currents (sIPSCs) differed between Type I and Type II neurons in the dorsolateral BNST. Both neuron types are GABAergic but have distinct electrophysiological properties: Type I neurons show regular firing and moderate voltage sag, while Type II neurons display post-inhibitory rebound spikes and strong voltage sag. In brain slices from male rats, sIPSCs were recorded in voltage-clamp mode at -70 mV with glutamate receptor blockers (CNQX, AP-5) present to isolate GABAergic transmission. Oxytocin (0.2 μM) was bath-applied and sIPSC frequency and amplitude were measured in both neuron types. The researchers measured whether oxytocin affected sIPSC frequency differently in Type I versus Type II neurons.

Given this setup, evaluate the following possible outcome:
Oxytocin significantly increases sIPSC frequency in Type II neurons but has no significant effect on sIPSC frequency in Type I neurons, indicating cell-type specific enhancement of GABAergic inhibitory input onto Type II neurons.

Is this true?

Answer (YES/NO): YES